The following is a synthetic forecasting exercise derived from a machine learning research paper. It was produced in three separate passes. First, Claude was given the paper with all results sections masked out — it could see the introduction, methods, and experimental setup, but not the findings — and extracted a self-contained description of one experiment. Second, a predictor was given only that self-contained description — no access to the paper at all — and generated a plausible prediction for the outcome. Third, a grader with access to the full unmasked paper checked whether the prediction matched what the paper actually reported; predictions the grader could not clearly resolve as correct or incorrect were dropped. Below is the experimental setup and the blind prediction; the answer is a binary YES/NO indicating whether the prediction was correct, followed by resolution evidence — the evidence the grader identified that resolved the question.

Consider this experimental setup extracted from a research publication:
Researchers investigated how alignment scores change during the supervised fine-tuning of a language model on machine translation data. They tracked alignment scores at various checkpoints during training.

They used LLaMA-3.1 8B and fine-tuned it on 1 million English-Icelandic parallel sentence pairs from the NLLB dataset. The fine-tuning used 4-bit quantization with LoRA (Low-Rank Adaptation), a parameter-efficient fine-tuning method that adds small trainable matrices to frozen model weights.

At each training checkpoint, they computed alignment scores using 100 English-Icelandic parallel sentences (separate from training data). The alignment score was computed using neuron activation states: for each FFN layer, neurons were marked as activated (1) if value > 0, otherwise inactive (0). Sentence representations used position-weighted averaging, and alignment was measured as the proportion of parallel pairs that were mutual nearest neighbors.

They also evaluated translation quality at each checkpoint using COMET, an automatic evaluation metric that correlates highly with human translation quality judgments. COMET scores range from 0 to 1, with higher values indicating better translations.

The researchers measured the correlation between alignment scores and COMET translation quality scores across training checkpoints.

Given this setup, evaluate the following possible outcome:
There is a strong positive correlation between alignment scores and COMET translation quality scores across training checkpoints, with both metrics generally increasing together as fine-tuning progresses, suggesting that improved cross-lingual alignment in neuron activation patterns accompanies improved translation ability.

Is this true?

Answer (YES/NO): YES